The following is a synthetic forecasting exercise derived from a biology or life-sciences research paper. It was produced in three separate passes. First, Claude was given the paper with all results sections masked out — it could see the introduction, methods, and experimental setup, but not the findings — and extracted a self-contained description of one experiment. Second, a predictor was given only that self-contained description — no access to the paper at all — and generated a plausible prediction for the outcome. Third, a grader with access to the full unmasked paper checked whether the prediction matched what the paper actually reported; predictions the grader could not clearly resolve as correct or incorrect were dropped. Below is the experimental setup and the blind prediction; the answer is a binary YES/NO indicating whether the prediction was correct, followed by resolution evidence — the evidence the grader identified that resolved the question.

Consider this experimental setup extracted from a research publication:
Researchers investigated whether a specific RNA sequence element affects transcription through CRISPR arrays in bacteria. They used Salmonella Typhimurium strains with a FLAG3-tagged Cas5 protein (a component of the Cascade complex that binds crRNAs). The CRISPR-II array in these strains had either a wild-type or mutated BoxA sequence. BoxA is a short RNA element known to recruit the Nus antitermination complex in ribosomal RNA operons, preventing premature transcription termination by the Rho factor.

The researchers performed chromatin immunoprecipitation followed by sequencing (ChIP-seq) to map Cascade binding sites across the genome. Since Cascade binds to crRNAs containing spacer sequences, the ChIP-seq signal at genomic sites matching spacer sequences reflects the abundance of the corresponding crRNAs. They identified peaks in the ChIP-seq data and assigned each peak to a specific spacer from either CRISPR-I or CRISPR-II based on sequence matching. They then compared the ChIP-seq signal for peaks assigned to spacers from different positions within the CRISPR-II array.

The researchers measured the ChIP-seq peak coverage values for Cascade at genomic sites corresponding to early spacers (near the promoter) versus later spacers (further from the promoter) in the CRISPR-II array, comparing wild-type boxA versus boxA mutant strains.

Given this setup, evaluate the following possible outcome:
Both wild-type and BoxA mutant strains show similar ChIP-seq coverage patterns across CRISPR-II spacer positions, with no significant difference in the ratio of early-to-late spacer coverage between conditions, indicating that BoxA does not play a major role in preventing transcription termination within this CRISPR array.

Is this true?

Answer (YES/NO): NO